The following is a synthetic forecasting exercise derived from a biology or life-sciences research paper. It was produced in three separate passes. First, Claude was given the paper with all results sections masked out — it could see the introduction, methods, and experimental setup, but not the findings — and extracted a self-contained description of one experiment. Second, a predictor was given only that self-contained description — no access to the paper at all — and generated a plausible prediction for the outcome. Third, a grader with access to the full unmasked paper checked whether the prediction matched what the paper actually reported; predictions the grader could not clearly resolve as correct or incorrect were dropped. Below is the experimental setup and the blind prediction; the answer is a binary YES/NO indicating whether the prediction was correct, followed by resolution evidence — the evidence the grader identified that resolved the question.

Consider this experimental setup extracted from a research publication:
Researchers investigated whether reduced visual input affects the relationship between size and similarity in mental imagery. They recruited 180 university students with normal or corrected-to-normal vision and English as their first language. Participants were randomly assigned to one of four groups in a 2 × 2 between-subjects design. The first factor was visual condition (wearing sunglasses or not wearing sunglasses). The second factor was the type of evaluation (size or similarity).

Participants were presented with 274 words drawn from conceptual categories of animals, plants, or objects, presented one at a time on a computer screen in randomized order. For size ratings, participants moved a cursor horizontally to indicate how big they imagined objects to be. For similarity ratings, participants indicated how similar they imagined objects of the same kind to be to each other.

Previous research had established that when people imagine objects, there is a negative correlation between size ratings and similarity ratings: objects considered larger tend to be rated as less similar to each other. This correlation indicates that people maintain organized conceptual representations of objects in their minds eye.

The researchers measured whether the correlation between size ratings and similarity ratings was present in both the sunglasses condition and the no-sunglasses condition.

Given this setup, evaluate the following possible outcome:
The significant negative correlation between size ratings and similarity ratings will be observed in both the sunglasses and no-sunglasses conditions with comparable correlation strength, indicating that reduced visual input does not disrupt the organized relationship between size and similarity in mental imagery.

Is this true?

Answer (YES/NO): NO